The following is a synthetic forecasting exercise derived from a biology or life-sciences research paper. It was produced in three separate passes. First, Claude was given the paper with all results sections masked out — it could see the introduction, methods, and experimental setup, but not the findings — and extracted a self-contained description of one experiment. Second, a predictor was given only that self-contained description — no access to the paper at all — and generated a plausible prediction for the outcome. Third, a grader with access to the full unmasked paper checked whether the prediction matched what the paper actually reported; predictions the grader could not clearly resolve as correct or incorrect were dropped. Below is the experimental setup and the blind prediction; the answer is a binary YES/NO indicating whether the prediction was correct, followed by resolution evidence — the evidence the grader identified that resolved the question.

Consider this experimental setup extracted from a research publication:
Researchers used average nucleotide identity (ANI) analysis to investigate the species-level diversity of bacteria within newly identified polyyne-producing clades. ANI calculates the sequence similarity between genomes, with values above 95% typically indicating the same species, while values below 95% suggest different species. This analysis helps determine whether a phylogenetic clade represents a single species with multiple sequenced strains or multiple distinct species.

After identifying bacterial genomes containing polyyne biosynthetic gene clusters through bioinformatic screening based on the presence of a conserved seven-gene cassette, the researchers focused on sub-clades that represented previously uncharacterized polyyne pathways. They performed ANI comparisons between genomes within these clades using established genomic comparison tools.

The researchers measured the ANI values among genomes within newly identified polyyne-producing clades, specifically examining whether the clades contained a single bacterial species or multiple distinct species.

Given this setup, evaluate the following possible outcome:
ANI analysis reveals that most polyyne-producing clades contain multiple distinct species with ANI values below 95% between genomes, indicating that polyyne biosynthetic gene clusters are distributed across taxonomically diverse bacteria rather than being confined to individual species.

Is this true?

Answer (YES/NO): NO